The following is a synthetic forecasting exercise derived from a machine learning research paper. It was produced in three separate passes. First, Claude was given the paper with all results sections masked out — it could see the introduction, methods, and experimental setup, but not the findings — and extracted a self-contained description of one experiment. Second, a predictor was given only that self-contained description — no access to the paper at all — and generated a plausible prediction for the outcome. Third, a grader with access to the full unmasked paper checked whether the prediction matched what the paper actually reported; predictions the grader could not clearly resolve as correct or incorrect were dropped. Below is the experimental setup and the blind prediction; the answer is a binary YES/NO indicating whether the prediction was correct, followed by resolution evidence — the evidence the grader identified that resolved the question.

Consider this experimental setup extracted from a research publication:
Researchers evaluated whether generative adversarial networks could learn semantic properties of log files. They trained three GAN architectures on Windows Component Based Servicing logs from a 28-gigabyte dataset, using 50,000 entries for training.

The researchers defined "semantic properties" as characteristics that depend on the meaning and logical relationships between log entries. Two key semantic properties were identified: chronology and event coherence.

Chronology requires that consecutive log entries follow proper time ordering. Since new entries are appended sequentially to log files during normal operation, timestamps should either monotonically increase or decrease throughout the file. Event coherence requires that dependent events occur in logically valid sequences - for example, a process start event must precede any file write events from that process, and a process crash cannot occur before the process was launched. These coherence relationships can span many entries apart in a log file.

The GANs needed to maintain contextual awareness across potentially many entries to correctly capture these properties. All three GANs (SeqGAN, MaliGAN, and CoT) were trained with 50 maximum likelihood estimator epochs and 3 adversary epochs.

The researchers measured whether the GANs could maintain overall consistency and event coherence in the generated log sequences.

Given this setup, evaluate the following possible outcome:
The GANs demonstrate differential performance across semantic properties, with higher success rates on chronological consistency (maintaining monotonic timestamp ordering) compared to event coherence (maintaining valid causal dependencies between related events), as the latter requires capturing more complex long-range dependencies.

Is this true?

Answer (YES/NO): NO